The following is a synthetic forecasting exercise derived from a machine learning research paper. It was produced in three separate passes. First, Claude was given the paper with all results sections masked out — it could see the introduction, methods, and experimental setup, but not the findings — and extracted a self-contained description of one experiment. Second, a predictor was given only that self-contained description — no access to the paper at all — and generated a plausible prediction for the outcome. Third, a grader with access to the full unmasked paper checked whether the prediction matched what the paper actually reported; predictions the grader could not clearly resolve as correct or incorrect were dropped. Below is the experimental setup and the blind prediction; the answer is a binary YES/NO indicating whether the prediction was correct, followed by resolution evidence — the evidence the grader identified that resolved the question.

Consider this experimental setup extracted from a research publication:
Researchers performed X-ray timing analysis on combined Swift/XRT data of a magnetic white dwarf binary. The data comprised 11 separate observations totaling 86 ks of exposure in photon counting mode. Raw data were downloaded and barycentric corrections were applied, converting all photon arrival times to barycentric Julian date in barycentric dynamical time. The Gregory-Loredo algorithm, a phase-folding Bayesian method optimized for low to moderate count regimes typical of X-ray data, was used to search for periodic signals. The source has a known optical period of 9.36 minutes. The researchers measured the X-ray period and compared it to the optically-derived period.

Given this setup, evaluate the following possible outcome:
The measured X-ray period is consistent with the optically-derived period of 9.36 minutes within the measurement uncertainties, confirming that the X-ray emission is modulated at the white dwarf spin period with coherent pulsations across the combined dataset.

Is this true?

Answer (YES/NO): NO